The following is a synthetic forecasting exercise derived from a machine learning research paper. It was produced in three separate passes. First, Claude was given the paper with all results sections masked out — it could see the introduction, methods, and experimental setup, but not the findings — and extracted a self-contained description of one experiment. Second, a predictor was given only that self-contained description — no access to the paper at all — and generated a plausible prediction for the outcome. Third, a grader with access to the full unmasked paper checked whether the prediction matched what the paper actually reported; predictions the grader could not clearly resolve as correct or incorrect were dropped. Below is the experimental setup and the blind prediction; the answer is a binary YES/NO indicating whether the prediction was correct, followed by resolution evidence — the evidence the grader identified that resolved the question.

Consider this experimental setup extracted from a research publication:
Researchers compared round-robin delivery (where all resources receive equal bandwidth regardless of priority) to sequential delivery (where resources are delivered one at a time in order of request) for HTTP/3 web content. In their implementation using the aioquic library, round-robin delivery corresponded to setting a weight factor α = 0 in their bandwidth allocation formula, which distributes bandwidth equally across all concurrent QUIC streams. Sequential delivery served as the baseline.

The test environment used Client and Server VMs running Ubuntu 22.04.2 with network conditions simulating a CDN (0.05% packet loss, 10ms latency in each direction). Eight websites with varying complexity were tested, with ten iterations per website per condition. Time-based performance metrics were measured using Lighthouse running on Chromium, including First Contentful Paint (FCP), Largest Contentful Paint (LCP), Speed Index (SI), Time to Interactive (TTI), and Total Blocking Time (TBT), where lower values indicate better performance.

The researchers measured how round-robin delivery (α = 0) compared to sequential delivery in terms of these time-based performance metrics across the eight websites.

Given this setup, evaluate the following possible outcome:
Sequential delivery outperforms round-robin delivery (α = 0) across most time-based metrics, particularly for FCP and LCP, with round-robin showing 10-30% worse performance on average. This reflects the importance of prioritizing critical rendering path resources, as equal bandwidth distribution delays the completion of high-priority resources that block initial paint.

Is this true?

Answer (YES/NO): NO